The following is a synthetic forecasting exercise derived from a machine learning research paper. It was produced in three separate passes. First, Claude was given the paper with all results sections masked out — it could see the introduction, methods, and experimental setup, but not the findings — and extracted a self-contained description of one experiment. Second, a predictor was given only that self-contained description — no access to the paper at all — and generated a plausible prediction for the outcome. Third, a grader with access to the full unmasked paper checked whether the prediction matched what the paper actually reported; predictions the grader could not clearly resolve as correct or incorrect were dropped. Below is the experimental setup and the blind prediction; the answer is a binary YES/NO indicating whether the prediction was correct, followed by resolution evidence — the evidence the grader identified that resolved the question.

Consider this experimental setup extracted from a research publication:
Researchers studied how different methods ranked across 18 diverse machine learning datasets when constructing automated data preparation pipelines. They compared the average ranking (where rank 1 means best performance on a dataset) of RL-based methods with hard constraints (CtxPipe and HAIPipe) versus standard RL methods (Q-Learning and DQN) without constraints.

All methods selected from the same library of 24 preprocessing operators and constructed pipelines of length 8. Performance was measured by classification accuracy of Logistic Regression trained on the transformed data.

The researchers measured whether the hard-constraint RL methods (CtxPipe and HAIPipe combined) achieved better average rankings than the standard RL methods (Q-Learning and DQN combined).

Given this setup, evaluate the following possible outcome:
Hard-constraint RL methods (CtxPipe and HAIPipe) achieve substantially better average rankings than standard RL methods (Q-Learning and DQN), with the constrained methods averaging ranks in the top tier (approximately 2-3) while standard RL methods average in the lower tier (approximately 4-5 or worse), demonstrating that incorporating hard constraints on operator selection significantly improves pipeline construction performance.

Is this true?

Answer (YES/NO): NO